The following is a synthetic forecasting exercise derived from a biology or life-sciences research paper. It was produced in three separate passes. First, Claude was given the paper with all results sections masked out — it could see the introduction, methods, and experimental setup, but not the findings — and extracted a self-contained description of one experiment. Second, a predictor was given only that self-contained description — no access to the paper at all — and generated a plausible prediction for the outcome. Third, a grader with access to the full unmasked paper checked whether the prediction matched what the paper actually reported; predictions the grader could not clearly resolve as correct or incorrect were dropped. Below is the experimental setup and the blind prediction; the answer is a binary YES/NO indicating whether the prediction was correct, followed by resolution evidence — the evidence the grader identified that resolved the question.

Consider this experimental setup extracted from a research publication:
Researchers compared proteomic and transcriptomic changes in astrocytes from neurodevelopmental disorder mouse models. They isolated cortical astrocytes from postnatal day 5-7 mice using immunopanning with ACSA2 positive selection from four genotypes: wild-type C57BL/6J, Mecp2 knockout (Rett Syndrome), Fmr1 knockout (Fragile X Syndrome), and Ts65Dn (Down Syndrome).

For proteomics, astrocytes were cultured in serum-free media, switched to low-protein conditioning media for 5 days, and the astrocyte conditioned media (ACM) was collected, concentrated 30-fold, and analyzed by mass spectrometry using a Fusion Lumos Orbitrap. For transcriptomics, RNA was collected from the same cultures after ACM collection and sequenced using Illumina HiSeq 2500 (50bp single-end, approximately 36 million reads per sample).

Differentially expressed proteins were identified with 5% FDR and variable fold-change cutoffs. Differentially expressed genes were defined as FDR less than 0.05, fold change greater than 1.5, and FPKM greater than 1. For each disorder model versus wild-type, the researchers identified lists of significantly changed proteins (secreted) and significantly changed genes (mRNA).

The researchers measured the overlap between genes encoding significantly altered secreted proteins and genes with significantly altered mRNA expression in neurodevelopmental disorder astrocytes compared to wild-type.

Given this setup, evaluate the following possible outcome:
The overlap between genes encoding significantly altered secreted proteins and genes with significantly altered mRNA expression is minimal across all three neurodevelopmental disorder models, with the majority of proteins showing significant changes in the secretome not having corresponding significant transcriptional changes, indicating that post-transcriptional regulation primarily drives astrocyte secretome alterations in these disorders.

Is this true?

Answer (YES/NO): YES